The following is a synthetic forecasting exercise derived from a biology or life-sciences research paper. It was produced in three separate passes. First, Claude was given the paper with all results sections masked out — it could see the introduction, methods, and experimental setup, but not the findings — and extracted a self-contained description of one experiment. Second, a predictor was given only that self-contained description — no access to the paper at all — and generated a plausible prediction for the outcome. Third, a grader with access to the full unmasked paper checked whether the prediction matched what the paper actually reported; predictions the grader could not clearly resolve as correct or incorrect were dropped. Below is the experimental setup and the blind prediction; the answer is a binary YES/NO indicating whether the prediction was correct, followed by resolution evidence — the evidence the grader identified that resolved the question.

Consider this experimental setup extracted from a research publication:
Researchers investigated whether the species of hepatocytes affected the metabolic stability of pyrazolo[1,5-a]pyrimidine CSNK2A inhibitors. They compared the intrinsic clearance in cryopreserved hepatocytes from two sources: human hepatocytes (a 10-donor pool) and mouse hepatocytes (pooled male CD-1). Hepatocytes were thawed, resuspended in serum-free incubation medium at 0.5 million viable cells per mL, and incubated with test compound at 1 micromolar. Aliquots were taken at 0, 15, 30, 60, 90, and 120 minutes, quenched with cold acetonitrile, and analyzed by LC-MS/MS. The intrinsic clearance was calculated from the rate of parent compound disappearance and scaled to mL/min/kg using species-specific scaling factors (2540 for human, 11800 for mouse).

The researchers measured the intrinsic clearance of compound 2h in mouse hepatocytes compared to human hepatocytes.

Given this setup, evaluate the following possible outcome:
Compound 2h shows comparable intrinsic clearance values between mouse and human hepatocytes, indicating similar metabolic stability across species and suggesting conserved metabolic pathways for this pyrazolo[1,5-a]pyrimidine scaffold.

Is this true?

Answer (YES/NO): NO